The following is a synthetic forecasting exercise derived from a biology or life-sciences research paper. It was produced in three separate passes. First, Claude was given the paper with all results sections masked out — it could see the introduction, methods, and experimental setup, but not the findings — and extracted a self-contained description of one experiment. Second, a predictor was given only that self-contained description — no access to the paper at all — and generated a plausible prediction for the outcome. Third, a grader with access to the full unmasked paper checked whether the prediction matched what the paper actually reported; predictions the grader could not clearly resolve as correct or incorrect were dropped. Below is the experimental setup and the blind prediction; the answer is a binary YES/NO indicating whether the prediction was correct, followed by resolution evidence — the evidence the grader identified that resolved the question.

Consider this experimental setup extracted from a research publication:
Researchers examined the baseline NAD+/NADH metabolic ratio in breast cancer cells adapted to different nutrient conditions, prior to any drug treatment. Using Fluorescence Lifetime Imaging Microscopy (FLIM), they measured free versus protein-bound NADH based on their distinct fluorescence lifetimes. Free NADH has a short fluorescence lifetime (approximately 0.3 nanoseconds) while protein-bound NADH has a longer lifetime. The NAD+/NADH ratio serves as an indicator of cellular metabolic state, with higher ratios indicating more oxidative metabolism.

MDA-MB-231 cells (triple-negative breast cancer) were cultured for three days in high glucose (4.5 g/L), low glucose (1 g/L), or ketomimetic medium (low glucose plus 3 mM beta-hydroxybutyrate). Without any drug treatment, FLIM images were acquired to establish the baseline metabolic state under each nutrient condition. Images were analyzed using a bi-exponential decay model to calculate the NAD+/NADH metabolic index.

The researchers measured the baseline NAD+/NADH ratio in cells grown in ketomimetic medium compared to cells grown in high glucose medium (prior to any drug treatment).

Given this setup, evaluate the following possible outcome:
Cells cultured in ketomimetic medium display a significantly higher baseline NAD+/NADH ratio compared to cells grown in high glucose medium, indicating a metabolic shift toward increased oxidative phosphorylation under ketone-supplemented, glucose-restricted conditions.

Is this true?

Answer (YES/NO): NO